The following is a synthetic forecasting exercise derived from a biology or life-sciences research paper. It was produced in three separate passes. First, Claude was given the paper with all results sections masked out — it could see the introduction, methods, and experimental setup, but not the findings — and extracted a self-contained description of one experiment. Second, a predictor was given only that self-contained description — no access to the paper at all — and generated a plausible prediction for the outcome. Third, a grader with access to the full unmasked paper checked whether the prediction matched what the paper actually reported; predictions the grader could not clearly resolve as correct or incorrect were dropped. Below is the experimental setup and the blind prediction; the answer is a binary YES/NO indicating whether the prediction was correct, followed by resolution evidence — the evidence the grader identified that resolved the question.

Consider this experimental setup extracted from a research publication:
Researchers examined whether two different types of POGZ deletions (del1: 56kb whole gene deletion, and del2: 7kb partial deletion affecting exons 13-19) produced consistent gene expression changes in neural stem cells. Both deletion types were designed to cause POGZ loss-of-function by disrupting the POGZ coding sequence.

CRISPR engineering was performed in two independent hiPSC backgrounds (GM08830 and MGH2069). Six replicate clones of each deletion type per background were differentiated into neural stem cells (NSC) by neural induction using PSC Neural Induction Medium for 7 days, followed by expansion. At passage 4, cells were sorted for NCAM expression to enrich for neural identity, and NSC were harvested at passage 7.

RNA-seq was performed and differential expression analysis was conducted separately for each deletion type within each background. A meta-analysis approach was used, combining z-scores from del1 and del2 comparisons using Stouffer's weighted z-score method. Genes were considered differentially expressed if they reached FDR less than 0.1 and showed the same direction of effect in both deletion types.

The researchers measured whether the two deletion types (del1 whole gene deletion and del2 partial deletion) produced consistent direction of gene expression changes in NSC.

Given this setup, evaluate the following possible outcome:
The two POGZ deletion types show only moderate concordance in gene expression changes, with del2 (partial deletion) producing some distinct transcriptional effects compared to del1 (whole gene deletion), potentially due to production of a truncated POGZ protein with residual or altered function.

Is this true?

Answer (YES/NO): NO